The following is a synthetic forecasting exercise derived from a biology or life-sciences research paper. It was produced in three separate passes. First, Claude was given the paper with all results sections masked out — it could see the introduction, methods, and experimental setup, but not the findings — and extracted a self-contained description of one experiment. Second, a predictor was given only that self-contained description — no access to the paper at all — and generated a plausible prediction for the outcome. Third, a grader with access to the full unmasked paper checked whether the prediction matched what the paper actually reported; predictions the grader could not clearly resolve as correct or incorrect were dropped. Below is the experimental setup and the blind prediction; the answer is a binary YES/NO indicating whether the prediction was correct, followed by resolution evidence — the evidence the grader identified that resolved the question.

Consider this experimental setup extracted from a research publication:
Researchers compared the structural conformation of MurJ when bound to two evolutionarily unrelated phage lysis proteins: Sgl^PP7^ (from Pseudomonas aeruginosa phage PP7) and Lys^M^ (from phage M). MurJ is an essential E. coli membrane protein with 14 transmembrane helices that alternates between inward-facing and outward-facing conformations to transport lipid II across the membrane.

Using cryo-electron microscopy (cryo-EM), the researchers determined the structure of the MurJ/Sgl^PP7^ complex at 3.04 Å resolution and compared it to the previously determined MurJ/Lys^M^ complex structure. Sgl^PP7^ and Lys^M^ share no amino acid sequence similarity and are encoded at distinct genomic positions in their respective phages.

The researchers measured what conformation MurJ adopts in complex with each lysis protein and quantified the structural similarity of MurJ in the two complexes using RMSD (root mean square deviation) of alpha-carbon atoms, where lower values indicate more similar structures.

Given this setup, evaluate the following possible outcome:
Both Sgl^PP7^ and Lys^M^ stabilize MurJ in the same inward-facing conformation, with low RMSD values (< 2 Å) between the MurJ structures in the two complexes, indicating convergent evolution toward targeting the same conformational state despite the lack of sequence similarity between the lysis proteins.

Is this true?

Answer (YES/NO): NO